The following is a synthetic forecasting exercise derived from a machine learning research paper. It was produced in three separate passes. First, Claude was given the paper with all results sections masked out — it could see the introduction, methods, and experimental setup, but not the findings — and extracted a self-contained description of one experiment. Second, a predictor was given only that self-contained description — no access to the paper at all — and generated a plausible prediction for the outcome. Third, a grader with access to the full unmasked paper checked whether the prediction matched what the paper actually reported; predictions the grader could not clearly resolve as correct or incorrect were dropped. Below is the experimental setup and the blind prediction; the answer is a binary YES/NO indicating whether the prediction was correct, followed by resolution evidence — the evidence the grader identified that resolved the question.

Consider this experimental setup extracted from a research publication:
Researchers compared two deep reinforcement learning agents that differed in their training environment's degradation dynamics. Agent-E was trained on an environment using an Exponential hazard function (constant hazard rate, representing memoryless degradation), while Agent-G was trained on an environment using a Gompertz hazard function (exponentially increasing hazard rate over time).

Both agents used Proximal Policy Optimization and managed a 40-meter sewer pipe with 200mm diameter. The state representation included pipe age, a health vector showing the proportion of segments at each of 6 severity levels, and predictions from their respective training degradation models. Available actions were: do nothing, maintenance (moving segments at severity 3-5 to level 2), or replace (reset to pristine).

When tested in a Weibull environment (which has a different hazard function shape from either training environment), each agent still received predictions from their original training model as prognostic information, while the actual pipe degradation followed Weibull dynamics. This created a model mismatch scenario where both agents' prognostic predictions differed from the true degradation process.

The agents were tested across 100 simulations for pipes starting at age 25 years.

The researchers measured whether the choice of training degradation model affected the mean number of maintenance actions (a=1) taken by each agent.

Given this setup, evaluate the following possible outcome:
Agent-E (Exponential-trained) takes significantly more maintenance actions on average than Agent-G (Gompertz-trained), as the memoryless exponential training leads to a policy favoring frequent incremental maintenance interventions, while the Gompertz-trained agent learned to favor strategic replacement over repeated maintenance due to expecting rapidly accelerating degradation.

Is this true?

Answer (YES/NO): NO